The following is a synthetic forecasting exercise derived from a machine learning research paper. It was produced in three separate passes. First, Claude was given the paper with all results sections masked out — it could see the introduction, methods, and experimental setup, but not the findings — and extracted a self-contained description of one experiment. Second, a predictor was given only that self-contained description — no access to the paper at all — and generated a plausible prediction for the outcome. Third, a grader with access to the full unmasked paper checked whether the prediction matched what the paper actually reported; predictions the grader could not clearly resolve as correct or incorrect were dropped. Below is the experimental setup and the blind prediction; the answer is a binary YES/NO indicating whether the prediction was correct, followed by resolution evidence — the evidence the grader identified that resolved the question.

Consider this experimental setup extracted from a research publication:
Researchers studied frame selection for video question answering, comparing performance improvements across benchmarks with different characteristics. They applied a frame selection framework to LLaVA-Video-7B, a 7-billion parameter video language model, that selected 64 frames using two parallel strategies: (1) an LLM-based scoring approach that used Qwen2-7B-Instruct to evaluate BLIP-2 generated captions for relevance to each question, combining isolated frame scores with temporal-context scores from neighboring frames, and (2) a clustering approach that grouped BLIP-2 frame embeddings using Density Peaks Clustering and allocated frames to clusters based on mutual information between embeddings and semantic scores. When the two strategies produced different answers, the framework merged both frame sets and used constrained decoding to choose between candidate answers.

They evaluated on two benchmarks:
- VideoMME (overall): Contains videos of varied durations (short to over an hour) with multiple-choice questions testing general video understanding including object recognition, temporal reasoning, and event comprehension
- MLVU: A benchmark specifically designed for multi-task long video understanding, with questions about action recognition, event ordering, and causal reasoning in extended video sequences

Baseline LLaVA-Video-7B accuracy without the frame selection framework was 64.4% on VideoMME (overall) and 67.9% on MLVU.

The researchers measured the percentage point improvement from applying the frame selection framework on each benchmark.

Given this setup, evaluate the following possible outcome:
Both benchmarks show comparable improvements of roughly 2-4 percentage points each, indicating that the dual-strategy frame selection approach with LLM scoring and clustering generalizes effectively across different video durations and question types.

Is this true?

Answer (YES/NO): NO